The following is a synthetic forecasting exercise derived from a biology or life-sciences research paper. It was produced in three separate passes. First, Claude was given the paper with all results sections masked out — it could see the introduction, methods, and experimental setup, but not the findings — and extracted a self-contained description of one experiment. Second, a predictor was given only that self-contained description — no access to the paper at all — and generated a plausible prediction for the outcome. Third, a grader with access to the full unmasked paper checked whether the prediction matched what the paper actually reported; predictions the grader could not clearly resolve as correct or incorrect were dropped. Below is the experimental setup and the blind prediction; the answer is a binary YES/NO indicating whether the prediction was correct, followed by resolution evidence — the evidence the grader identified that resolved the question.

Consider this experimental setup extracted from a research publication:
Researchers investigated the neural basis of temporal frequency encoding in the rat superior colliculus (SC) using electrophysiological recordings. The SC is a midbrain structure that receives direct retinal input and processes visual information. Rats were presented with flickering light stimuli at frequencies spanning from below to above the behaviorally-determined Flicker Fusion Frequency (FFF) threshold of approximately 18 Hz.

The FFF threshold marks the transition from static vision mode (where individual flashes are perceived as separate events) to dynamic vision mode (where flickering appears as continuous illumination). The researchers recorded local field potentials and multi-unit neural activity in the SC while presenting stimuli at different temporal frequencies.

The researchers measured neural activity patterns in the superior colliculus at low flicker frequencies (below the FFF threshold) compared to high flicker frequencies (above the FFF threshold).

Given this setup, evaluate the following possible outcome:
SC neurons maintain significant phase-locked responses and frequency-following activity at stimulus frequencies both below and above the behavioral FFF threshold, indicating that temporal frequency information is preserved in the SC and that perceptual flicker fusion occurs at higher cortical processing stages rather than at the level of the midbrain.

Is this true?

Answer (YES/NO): NO